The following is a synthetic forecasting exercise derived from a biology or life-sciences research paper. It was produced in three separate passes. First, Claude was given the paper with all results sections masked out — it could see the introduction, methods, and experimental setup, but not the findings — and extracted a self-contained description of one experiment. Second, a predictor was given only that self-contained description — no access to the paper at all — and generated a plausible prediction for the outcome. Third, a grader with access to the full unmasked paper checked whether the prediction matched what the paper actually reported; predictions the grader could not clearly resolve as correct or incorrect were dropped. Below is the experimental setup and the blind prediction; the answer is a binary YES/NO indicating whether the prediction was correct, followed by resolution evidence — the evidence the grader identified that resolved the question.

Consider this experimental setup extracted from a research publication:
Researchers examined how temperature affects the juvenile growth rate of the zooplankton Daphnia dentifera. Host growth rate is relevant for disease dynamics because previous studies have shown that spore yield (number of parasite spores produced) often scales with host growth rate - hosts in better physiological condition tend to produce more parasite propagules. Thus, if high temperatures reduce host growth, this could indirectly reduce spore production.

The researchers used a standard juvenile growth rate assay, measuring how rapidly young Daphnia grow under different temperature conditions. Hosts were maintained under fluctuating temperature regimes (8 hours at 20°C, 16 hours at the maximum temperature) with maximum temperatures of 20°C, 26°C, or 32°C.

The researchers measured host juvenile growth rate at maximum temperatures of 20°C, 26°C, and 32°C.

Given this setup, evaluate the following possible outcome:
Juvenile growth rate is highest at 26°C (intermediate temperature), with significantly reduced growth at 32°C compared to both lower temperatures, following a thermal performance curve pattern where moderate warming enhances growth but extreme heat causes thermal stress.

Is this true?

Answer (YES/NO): NO